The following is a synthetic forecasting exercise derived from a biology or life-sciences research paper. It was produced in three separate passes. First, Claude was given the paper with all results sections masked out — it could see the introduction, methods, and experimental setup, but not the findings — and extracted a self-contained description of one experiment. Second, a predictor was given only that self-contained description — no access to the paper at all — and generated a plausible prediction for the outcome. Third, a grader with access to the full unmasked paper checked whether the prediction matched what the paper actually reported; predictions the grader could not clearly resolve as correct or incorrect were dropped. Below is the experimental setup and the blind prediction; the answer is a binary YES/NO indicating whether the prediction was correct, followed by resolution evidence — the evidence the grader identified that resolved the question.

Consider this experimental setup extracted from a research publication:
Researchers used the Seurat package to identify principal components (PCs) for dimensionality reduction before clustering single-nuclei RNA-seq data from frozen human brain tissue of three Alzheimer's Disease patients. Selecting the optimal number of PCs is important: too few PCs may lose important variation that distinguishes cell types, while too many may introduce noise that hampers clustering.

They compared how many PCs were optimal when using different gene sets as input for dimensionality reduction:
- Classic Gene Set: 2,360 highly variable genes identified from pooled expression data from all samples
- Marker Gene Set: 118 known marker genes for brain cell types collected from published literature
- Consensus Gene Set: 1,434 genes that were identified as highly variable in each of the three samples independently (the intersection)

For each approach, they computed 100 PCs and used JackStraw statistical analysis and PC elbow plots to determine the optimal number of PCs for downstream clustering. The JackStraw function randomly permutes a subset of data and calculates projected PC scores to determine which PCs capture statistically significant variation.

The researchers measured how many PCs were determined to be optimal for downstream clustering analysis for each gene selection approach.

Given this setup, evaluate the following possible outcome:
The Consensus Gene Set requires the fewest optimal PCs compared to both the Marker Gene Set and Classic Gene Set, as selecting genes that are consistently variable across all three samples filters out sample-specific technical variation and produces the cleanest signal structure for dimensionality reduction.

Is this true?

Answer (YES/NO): YES